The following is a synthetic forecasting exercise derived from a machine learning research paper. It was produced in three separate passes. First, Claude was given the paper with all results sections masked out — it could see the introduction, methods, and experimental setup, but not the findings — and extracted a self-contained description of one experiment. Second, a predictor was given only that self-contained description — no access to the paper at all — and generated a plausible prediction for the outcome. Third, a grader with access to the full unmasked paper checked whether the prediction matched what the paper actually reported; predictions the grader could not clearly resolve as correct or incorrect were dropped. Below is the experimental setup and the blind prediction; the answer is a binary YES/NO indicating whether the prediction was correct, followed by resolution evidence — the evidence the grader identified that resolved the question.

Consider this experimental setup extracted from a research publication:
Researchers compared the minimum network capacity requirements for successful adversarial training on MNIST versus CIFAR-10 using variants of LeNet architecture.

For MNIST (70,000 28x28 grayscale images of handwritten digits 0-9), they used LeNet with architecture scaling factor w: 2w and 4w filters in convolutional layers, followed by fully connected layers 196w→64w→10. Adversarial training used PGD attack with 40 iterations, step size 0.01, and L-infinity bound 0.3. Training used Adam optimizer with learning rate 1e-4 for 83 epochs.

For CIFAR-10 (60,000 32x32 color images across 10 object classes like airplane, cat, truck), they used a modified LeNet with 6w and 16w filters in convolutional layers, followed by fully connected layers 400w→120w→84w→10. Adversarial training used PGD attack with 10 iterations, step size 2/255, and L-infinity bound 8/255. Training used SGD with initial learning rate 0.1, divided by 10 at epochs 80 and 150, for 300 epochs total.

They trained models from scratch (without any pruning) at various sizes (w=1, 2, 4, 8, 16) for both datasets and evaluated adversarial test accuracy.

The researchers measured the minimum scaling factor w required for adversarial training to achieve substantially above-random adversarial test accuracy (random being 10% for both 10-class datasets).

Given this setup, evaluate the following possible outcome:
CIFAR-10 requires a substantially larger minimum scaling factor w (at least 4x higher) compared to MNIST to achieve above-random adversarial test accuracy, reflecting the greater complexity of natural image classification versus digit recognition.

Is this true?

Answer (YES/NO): NO